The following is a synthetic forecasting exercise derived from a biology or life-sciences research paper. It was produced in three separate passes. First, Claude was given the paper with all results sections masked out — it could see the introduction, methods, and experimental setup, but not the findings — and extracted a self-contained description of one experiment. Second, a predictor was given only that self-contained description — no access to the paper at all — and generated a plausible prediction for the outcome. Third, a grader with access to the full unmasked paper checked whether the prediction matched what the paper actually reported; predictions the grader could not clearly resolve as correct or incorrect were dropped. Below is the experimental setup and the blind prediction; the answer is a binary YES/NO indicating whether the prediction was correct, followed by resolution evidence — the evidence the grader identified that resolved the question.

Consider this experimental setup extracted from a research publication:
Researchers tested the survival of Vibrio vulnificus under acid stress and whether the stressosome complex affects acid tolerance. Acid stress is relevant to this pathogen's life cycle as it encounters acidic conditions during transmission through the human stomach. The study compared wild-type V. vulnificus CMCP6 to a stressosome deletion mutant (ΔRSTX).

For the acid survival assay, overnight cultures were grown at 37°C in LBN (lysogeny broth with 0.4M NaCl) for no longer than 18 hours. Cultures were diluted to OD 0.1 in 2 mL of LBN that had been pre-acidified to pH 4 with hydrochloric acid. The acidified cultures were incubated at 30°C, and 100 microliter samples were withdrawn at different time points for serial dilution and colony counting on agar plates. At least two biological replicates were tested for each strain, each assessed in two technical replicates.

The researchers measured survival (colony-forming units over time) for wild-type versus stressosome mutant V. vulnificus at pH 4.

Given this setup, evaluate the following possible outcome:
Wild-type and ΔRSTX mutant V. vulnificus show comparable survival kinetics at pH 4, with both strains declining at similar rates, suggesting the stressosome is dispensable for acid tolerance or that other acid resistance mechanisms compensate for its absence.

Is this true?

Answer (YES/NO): YES